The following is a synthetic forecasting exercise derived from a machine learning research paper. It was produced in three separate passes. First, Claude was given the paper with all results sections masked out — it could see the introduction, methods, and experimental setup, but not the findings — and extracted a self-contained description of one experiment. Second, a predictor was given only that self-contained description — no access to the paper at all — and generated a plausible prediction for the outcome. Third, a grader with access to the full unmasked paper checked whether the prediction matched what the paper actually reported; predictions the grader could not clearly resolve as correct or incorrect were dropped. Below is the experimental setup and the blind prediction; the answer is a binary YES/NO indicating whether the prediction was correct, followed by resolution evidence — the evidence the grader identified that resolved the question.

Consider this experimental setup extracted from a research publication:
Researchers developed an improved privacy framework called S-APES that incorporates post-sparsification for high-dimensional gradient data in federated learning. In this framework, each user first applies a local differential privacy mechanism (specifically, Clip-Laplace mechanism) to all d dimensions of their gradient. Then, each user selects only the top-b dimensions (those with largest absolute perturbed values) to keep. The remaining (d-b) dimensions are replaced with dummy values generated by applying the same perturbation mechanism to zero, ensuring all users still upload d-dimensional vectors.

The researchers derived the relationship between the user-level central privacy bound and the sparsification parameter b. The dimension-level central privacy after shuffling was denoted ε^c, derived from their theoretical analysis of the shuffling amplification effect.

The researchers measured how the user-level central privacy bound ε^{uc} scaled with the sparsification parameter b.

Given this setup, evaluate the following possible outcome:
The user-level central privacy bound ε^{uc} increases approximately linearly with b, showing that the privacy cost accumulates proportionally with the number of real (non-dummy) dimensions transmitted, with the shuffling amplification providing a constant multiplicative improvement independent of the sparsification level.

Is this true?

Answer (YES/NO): YES